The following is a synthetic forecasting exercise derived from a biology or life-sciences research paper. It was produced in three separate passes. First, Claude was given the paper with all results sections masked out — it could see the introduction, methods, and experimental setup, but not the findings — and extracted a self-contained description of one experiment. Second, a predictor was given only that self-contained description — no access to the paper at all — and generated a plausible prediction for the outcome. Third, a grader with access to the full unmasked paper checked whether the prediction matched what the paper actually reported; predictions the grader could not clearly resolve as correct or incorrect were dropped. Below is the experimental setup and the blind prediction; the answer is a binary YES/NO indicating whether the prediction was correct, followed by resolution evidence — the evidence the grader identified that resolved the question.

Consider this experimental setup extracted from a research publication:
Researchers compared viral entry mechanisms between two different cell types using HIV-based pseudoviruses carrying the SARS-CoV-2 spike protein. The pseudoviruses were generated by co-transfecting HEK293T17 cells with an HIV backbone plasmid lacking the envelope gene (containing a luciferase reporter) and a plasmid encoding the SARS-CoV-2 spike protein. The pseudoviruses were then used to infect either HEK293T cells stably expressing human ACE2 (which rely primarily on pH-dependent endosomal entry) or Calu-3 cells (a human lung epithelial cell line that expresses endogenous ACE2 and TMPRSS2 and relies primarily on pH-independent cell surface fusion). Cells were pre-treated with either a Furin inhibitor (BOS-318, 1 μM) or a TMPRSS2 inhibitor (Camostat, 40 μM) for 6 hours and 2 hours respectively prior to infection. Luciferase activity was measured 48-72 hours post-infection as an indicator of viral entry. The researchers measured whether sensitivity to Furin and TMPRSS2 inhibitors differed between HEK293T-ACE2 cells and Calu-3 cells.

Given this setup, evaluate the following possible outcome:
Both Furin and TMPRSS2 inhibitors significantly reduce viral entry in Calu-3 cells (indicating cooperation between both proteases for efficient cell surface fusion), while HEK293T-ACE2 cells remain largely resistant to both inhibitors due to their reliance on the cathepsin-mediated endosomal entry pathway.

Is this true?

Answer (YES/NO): YES